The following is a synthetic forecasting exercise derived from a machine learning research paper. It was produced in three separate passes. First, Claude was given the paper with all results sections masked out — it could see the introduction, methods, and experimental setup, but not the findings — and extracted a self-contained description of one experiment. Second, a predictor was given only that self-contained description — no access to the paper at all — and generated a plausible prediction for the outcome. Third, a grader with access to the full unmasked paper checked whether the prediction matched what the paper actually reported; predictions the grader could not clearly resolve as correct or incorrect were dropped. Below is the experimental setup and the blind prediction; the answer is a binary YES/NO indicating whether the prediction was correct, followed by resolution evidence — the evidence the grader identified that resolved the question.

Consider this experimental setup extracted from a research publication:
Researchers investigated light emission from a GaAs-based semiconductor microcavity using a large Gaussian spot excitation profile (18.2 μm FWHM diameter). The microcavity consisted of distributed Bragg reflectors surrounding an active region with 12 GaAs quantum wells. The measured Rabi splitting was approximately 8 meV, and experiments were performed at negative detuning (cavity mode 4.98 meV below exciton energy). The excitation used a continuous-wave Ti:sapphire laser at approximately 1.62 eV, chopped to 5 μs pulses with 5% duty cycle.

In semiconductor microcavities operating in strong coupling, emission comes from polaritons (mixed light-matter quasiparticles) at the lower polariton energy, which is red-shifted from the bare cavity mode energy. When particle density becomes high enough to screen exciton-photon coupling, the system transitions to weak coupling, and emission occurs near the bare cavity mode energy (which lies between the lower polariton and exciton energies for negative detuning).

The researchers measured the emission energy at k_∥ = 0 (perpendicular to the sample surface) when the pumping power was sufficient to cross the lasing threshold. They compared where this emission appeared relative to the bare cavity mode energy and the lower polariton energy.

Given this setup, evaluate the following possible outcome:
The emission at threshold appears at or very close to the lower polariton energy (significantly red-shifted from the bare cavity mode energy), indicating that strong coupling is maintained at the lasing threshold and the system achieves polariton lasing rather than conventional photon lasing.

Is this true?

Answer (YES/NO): NO